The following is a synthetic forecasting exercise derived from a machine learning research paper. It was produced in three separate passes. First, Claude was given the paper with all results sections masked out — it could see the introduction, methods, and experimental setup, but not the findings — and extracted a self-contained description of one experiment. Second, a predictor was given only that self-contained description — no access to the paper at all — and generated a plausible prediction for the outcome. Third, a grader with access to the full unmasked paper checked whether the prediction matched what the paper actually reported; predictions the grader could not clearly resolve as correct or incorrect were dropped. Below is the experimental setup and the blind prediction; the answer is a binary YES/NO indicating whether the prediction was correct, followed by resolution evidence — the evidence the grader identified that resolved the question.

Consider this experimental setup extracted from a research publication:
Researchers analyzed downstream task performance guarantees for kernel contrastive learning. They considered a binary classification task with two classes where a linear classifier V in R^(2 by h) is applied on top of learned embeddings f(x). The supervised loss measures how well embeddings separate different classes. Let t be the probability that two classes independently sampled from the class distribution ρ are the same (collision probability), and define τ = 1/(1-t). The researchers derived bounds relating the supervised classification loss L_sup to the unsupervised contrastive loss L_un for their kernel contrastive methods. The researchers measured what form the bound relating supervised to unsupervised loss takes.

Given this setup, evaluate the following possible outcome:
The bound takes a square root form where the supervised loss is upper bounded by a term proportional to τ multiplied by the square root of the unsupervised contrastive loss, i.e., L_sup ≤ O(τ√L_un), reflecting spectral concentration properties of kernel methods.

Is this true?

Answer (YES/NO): NO